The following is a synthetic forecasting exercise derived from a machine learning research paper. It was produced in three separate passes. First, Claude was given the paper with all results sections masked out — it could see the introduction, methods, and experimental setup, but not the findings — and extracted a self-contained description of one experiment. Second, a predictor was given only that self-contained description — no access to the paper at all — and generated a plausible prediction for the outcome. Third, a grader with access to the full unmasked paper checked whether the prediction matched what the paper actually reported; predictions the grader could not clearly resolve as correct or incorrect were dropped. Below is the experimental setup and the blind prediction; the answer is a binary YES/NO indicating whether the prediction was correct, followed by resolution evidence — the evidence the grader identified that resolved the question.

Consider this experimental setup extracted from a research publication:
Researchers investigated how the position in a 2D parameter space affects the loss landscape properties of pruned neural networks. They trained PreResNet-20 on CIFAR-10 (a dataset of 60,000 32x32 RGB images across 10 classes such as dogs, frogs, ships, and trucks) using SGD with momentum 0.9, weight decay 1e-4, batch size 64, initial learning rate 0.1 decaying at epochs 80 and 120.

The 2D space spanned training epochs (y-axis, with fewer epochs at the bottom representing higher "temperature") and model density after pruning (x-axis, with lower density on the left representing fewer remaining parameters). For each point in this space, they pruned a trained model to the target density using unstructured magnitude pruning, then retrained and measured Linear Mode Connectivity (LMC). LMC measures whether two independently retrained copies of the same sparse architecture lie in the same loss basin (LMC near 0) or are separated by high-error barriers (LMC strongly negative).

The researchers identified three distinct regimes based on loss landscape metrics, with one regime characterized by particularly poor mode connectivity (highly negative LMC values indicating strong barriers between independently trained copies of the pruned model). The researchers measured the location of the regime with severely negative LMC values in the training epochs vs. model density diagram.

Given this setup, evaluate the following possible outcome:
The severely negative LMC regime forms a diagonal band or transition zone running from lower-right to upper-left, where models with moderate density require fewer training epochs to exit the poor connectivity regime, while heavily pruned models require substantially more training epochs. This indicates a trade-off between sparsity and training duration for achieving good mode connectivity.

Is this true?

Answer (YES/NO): NO